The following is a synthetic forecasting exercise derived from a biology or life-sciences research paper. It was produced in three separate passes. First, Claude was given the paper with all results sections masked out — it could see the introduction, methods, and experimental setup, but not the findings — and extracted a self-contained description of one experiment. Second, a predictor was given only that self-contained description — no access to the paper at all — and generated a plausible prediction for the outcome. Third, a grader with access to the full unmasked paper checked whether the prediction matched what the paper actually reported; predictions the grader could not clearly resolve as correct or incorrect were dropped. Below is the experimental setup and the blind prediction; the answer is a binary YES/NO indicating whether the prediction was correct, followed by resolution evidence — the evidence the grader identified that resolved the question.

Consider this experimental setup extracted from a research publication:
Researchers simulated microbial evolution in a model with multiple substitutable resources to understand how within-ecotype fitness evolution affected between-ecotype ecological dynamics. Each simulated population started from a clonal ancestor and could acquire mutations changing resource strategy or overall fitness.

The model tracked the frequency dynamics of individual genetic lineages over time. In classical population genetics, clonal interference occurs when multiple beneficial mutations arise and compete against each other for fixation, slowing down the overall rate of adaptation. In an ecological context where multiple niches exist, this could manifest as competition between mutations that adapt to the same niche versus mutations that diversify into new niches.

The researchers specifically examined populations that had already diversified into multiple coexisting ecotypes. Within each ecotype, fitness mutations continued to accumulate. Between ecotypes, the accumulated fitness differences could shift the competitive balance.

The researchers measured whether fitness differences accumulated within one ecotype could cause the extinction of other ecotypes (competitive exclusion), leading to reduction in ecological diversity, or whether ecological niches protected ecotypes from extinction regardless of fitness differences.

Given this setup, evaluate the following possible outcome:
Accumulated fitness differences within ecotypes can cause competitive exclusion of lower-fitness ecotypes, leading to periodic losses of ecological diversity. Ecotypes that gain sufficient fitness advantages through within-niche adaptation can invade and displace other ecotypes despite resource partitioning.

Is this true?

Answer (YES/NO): YES